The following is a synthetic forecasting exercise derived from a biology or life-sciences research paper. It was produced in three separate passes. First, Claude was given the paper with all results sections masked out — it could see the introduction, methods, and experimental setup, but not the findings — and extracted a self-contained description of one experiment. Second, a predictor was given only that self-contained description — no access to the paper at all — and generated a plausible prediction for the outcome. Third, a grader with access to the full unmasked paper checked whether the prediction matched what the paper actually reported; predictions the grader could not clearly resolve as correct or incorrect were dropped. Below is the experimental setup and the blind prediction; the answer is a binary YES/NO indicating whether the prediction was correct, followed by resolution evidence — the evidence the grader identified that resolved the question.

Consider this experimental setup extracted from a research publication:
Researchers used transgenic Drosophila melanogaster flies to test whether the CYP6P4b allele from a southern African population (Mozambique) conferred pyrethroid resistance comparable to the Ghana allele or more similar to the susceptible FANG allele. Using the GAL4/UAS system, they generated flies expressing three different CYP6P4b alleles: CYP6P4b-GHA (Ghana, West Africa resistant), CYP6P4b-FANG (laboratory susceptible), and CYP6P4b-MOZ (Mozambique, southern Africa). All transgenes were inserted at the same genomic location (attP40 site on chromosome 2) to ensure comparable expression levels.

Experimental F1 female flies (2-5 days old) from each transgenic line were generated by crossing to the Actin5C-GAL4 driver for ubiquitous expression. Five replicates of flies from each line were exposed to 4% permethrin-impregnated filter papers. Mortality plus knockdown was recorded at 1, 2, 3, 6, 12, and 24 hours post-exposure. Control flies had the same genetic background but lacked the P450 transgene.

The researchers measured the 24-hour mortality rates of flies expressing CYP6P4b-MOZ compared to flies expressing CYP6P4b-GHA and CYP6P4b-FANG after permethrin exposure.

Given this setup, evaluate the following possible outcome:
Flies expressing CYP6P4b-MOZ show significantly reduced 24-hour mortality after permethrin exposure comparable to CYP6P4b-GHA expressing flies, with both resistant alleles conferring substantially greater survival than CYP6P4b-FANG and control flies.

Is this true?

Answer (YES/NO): YES